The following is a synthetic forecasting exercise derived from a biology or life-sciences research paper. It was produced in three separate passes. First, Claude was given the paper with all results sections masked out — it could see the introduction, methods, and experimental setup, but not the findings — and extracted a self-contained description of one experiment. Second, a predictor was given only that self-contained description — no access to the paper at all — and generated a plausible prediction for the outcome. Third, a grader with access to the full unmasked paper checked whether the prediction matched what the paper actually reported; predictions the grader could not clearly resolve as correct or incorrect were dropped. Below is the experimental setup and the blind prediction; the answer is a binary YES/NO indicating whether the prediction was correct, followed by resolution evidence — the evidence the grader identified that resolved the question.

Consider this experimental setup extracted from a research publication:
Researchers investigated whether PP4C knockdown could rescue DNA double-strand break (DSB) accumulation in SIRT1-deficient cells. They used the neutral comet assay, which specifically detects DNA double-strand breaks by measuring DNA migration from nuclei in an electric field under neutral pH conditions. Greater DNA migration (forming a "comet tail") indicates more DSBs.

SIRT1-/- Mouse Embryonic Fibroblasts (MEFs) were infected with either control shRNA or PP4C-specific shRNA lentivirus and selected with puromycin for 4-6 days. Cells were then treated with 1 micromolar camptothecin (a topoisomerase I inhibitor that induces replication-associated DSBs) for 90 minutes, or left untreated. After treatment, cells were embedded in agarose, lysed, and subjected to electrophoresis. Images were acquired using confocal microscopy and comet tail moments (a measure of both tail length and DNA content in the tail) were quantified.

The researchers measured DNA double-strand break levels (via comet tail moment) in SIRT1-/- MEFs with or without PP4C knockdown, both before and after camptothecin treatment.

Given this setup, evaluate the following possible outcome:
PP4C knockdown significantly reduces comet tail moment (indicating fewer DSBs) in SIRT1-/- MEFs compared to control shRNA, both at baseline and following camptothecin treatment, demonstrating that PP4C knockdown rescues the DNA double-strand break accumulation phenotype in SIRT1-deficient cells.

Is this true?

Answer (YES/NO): YES